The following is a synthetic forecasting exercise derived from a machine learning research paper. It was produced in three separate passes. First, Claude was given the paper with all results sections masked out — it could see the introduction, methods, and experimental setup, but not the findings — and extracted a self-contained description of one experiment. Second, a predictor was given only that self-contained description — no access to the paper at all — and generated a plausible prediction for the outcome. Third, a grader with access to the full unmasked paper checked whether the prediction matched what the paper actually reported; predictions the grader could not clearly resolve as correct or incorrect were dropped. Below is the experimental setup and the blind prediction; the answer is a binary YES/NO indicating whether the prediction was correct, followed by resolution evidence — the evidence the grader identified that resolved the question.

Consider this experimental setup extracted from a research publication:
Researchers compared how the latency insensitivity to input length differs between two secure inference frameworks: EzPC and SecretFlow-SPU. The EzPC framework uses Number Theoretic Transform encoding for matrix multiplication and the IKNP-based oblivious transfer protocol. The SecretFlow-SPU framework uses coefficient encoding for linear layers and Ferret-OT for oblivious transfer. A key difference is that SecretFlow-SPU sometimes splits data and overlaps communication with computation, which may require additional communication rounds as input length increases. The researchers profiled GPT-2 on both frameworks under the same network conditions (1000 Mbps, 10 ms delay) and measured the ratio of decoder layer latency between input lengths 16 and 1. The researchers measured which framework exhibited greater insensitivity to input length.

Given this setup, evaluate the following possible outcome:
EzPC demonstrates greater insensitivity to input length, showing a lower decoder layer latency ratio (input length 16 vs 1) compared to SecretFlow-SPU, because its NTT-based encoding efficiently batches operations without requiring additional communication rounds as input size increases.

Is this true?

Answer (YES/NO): YES